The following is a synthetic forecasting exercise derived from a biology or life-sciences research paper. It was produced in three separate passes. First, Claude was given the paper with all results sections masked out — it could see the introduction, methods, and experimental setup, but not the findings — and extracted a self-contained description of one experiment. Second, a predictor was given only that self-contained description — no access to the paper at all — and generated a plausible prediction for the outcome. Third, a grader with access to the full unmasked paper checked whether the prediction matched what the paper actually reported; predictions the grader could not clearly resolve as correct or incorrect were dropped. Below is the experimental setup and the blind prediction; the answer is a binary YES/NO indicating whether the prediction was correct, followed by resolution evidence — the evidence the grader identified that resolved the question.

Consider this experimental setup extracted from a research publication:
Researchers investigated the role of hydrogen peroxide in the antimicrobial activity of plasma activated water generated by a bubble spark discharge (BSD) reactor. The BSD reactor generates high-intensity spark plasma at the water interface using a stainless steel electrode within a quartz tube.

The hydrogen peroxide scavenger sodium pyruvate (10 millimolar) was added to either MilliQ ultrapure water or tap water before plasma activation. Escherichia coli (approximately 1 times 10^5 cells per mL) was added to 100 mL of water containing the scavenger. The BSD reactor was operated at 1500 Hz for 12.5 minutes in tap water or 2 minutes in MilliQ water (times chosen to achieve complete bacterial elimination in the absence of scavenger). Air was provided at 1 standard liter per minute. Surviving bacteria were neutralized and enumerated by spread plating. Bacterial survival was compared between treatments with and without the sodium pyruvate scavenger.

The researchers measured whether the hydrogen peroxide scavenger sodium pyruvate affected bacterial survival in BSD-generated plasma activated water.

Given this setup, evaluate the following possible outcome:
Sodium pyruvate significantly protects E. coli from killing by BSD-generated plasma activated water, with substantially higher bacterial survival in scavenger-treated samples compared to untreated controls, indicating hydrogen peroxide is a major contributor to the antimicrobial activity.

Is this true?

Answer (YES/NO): NO